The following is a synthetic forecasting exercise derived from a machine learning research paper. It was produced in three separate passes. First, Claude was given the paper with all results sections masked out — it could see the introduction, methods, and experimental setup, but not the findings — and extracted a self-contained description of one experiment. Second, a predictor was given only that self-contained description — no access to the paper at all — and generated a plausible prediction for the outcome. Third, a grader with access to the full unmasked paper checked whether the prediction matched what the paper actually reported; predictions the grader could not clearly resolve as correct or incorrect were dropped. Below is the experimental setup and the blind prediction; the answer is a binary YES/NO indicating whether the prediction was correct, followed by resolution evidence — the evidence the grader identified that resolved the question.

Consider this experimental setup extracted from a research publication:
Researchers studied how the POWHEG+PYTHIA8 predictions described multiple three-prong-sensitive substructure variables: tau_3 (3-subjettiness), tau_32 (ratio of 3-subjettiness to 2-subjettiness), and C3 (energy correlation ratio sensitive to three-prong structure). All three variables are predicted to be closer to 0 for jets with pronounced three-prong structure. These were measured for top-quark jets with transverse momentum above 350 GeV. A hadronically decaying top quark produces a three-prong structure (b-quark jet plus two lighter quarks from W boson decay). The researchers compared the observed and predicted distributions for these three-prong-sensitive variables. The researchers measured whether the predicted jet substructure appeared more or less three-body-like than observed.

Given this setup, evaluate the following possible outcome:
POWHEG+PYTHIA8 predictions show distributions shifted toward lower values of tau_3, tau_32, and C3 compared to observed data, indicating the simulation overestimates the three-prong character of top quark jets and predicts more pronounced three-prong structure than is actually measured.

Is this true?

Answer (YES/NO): YES